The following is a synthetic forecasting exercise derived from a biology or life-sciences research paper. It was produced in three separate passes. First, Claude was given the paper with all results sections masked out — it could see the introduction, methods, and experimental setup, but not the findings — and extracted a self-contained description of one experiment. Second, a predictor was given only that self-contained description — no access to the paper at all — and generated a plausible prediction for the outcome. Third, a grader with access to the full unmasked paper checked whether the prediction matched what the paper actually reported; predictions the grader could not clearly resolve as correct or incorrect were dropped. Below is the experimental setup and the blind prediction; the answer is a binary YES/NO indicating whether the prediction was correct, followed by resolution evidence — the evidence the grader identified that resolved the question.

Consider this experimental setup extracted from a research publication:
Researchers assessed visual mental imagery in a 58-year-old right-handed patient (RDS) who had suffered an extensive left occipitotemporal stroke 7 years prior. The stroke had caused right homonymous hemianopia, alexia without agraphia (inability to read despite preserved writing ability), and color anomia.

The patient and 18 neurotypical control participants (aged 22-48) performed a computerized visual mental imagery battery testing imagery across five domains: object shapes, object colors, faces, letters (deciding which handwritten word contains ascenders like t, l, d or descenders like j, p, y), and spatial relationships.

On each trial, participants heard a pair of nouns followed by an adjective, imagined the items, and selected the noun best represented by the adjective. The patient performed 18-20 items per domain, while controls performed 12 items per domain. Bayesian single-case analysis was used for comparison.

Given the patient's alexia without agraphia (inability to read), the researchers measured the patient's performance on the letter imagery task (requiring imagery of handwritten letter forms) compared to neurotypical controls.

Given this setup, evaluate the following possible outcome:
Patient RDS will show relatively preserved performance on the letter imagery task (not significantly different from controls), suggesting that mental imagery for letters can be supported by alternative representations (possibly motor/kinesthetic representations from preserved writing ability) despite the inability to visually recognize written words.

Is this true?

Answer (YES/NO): YES